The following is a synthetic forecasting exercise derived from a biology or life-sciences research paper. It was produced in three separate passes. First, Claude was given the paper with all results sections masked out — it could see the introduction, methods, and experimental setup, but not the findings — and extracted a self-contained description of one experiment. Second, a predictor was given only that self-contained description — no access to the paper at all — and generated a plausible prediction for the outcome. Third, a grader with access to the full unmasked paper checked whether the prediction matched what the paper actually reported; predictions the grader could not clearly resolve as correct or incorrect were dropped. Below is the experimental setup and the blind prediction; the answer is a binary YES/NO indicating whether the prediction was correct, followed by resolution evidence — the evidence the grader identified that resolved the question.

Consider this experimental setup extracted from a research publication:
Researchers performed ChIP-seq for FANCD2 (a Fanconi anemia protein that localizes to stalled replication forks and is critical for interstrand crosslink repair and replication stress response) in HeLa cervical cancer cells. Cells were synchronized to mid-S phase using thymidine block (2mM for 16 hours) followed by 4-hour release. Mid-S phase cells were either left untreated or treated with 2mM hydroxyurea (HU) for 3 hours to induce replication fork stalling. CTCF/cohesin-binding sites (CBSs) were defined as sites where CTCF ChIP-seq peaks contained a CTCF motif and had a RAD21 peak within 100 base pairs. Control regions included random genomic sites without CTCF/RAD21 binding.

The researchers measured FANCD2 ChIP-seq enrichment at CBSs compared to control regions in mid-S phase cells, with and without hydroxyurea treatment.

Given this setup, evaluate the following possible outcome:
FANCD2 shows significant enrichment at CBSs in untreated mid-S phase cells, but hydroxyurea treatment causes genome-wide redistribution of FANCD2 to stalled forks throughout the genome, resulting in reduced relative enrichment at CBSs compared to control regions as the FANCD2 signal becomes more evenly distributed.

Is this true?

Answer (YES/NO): NO